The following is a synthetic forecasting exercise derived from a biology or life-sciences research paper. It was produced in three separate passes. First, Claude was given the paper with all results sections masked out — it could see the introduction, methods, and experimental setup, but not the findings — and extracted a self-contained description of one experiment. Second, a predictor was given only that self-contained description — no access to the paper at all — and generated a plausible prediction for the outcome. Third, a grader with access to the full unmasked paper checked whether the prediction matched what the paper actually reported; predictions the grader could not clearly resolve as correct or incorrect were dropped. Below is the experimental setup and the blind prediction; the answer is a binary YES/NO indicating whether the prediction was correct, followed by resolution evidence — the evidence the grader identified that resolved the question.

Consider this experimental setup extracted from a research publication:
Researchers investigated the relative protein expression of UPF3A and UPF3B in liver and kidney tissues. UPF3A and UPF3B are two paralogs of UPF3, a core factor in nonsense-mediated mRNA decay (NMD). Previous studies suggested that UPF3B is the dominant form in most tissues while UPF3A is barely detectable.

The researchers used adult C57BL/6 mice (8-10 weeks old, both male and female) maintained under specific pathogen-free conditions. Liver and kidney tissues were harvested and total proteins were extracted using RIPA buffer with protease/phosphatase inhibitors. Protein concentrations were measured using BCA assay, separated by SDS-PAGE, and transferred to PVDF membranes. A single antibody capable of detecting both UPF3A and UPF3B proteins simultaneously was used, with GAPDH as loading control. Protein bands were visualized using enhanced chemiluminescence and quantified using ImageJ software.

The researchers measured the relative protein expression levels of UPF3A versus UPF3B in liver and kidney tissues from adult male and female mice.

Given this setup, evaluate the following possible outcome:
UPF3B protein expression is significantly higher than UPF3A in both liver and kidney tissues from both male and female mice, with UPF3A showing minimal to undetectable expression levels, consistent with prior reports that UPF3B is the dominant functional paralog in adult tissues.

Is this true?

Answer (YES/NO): NO